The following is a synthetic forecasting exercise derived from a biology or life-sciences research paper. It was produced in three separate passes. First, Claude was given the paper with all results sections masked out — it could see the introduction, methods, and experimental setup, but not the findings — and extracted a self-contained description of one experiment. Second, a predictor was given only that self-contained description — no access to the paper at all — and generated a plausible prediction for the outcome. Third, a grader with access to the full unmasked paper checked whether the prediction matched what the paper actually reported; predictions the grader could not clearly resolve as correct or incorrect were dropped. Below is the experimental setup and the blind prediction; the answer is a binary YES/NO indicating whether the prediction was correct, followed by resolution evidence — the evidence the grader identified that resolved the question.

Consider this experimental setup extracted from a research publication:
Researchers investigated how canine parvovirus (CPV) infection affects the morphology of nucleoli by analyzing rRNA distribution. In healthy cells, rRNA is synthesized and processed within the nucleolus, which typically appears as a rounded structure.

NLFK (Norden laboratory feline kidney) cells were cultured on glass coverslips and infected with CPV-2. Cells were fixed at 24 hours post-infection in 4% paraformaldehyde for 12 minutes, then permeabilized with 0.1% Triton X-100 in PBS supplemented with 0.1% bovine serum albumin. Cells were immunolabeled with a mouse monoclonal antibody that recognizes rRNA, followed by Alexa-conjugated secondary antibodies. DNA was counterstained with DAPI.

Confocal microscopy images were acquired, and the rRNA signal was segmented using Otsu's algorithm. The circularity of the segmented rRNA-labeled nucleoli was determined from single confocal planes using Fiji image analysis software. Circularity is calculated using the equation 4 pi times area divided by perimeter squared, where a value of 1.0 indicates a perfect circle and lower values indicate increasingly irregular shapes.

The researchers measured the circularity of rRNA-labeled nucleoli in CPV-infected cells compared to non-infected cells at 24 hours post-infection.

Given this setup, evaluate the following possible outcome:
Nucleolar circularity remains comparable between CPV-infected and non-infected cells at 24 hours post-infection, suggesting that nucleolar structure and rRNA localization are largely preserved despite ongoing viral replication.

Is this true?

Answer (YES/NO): NO